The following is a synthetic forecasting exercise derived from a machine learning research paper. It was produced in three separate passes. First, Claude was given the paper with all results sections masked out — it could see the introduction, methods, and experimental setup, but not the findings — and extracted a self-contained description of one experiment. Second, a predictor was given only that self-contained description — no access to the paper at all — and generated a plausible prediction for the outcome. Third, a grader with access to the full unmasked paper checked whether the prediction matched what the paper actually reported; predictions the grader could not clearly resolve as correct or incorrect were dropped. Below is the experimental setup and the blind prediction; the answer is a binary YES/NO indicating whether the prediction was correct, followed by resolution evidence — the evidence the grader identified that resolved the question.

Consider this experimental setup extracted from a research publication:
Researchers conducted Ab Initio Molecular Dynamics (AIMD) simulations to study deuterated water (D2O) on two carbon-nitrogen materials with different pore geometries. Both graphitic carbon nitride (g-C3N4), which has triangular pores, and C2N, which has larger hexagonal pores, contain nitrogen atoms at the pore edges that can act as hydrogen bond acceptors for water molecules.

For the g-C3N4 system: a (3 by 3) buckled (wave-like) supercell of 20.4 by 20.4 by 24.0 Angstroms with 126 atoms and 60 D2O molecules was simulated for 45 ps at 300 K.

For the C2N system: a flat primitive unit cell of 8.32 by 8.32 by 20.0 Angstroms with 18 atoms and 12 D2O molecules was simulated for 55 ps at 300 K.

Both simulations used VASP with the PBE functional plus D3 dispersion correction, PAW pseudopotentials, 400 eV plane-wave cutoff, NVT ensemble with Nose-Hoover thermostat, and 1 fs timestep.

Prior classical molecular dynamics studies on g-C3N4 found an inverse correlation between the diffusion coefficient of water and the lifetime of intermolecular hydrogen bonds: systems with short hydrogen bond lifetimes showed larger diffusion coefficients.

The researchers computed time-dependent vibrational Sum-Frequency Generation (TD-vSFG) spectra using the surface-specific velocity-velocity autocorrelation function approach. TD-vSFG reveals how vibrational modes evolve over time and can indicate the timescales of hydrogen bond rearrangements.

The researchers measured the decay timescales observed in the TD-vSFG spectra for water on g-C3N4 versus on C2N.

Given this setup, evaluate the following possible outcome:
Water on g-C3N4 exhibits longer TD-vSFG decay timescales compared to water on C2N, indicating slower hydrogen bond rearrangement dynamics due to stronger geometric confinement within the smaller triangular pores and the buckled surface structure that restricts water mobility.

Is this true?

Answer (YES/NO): NO